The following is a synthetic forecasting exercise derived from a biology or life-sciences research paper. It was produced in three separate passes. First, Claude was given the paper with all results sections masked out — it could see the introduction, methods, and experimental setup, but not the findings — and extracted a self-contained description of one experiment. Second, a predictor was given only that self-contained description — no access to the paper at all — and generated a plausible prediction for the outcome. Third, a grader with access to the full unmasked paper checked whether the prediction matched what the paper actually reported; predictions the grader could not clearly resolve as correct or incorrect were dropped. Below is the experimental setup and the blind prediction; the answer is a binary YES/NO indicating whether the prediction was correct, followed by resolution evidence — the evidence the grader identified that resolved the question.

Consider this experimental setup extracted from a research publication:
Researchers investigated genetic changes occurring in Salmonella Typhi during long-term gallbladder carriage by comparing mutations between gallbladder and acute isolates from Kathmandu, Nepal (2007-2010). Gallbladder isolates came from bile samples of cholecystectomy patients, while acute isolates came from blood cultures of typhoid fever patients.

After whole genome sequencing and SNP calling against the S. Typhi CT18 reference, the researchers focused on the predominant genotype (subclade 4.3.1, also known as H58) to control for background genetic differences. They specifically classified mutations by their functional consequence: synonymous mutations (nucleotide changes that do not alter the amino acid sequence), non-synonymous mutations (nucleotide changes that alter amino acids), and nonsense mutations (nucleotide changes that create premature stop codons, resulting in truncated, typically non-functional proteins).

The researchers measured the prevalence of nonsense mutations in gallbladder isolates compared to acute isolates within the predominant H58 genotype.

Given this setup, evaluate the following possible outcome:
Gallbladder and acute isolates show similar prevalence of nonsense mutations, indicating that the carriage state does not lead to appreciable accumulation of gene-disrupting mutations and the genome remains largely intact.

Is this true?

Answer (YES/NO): NO